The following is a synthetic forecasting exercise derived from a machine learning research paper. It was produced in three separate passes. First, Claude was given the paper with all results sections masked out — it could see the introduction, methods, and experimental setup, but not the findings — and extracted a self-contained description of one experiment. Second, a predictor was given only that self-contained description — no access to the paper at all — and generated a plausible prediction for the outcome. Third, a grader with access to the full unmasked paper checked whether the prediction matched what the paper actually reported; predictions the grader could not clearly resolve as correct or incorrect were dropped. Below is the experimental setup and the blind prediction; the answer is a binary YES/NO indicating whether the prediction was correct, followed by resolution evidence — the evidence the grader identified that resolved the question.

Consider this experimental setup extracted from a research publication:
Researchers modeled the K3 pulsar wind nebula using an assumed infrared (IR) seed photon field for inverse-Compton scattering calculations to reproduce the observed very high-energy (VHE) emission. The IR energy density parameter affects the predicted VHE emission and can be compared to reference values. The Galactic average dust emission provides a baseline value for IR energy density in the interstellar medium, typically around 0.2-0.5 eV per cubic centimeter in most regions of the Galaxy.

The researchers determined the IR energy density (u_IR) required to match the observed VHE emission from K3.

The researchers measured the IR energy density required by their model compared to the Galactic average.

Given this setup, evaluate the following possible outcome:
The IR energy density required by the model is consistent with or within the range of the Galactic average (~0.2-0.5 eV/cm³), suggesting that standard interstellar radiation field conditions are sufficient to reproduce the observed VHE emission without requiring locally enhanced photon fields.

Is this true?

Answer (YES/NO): NO